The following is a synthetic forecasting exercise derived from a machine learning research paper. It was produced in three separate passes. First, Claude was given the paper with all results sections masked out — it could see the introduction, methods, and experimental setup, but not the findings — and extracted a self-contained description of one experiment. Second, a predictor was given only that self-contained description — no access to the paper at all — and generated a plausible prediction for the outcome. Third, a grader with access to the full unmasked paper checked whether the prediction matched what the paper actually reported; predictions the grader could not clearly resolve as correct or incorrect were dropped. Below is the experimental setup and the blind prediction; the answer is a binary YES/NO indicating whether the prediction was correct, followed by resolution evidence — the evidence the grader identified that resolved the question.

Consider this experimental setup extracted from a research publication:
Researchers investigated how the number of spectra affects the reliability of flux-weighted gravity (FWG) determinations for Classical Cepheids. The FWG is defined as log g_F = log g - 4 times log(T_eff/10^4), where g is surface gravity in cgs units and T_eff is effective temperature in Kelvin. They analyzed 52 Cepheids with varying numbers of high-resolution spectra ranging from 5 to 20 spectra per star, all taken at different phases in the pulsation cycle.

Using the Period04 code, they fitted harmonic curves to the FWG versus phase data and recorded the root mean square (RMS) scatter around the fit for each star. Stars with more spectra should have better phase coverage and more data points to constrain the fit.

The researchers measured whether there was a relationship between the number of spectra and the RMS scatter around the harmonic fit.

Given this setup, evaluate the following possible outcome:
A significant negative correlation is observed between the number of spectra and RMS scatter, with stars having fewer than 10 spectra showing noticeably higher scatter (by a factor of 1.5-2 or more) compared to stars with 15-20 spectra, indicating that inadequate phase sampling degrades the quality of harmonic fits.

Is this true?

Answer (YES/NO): NO